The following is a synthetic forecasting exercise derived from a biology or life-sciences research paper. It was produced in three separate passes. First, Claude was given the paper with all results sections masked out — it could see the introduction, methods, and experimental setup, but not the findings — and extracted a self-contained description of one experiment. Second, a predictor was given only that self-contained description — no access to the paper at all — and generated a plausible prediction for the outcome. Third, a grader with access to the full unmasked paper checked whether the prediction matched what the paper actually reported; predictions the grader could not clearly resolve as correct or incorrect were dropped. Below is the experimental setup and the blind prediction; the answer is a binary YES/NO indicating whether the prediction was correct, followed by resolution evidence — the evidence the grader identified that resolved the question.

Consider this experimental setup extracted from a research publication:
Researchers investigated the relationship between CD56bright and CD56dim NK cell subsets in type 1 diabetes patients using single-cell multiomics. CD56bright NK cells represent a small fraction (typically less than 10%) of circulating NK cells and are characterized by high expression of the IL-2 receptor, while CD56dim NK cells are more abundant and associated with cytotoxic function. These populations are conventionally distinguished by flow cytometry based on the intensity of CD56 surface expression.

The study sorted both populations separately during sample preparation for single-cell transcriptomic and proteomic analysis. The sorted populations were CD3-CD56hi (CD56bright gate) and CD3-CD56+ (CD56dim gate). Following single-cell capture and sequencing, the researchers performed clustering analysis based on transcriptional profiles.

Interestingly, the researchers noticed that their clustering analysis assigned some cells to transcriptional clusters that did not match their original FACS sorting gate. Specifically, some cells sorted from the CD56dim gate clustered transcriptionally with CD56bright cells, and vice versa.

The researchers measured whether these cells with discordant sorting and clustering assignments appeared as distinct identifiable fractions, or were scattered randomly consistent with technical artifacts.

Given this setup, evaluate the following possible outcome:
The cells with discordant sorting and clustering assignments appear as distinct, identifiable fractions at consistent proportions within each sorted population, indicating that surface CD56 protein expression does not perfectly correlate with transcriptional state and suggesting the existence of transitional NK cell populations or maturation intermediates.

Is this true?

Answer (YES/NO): YES